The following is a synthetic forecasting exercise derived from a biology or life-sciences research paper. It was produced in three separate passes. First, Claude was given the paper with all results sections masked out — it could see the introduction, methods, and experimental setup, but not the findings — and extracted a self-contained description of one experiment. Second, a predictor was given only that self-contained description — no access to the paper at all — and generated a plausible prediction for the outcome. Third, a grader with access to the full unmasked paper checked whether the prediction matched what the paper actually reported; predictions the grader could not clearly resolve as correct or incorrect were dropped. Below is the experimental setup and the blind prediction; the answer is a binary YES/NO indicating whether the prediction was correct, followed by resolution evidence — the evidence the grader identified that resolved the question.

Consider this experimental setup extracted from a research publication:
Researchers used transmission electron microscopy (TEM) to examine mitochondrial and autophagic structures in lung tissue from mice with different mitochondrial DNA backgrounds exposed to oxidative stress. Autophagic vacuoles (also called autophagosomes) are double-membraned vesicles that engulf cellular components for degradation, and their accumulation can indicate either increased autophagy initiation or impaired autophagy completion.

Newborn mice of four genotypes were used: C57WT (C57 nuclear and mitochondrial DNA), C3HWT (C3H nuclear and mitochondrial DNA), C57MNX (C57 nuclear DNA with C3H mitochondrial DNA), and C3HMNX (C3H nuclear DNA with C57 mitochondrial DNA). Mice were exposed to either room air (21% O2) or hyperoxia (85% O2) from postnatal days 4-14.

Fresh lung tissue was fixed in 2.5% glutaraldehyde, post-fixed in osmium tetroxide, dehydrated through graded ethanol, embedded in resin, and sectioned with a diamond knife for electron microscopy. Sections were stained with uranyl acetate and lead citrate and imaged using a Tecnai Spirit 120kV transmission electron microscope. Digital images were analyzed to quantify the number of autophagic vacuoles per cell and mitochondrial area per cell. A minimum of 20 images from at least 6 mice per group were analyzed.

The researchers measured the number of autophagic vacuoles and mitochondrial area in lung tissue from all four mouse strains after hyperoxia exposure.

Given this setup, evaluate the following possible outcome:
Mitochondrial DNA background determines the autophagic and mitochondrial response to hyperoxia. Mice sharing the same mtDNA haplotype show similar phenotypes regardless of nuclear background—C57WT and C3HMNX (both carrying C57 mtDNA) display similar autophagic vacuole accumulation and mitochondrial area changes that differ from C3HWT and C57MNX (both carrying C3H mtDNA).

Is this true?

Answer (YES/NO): NO